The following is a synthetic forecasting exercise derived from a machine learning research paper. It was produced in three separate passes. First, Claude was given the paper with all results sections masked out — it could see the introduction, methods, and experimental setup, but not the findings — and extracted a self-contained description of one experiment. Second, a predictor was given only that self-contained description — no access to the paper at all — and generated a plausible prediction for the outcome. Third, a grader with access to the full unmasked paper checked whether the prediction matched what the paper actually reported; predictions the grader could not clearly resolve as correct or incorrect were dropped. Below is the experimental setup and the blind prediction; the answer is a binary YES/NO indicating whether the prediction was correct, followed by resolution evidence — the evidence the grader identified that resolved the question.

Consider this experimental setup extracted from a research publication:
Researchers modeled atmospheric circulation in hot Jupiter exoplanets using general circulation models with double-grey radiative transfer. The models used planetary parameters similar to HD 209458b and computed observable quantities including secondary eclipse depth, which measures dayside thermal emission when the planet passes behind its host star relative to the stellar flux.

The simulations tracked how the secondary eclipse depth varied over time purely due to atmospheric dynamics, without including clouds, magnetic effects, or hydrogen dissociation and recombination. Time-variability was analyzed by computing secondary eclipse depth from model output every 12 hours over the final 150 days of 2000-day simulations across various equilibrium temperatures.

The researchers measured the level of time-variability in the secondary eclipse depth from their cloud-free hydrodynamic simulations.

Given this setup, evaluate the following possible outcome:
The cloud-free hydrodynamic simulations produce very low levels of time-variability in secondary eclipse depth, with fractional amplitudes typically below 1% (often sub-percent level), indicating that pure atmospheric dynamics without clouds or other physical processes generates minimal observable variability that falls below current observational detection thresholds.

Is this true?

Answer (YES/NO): YES